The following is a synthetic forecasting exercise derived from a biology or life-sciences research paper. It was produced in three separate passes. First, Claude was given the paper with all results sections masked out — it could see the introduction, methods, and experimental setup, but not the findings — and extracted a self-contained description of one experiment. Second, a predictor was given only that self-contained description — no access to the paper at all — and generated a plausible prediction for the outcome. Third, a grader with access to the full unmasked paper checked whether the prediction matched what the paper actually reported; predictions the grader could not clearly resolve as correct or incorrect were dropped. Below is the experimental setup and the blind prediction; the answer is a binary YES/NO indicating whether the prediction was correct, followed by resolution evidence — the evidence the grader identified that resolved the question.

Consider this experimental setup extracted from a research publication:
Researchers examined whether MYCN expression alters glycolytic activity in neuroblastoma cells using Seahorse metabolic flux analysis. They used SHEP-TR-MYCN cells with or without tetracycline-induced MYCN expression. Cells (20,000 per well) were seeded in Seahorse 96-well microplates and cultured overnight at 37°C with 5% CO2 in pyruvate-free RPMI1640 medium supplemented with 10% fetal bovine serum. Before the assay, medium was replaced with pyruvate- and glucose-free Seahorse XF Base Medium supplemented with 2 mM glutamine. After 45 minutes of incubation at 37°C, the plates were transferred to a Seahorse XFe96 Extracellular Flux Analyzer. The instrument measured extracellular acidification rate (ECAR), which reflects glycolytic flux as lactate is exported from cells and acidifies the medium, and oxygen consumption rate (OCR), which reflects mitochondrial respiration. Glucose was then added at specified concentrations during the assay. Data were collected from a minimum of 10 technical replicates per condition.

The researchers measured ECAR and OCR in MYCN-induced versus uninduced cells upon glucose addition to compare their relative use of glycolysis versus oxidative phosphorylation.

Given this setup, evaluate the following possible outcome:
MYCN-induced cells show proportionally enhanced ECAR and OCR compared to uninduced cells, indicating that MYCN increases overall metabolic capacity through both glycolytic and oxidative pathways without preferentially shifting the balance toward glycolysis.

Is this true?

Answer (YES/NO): NO